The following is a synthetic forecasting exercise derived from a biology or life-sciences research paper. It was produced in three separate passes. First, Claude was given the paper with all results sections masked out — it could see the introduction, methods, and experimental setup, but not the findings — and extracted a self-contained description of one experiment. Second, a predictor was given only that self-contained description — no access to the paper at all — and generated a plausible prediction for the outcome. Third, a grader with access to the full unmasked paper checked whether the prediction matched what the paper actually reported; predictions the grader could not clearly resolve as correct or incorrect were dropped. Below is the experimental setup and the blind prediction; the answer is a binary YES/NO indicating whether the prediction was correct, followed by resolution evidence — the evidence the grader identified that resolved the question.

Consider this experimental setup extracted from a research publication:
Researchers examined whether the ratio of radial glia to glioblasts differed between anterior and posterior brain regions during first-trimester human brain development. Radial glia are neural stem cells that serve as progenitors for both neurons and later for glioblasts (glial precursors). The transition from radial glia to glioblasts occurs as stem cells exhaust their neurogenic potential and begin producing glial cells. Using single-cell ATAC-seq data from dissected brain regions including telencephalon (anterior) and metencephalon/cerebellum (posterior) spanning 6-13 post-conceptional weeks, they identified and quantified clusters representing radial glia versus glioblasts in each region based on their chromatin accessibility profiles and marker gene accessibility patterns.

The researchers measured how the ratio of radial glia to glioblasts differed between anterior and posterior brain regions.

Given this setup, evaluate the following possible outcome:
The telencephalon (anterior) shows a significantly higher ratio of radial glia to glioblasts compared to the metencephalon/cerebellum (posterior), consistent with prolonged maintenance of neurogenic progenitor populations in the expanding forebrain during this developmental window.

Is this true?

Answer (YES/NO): YES